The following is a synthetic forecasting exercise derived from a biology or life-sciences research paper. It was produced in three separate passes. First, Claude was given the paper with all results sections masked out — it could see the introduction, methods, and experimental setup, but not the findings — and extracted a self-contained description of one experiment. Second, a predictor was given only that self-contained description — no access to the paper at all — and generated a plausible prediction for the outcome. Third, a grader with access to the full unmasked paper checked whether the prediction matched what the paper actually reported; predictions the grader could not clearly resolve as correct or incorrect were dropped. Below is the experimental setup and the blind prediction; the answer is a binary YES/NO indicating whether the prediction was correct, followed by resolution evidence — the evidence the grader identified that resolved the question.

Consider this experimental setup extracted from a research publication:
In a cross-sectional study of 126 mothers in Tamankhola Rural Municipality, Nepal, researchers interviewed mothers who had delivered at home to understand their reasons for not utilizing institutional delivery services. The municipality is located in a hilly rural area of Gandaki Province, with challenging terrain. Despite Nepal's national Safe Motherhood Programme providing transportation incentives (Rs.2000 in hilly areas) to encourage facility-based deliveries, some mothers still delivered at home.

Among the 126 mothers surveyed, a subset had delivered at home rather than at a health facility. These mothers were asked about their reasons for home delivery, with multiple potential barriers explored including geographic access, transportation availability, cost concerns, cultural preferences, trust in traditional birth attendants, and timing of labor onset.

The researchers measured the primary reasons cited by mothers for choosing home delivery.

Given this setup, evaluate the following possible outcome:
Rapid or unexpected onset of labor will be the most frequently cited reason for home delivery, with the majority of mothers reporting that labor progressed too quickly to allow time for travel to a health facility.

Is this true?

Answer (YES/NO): NO